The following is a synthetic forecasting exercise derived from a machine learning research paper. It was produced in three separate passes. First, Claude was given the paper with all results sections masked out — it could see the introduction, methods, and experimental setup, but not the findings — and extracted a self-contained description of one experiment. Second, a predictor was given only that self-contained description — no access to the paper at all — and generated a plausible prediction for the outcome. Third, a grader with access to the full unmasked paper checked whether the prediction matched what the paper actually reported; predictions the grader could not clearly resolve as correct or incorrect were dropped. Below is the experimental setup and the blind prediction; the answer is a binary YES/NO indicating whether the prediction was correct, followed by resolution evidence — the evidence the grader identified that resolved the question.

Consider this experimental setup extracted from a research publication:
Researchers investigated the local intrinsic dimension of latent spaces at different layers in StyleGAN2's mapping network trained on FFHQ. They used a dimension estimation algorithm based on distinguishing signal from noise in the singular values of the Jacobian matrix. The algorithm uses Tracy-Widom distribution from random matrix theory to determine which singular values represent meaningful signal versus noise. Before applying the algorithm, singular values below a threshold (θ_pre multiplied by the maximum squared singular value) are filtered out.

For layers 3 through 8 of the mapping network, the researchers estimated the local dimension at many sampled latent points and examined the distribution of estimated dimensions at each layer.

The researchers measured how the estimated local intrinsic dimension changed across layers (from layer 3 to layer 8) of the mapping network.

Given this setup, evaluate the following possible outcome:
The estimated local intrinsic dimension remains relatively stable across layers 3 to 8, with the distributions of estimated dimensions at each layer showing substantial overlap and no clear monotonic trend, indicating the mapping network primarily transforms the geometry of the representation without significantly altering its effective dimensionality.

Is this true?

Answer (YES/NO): NO